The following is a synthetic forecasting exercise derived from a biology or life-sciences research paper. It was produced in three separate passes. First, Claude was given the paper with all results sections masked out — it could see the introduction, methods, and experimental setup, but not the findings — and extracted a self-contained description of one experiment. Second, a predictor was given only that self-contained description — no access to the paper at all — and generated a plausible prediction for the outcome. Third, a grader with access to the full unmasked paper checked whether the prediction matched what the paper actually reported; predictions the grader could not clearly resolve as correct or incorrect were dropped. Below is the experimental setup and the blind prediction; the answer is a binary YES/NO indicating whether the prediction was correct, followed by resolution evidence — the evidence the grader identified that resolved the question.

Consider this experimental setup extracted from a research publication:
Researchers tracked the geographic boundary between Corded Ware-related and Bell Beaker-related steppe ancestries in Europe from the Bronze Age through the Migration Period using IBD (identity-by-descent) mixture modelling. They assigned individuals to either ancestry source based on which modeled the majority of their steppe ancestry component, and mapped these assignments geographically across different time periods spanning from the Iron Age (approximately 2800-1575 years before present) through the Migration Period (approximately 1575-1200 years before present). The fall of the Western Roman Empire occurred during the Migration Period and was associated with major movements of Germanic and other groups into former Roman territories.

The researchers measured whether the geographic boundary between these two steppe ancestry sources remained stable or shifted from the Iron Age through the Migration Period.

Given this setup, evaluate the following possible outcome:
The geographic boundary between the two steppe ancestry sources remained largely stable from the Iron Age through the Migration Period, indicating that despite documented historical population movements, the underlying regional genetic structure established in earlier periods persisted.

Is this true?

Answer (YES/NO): NO